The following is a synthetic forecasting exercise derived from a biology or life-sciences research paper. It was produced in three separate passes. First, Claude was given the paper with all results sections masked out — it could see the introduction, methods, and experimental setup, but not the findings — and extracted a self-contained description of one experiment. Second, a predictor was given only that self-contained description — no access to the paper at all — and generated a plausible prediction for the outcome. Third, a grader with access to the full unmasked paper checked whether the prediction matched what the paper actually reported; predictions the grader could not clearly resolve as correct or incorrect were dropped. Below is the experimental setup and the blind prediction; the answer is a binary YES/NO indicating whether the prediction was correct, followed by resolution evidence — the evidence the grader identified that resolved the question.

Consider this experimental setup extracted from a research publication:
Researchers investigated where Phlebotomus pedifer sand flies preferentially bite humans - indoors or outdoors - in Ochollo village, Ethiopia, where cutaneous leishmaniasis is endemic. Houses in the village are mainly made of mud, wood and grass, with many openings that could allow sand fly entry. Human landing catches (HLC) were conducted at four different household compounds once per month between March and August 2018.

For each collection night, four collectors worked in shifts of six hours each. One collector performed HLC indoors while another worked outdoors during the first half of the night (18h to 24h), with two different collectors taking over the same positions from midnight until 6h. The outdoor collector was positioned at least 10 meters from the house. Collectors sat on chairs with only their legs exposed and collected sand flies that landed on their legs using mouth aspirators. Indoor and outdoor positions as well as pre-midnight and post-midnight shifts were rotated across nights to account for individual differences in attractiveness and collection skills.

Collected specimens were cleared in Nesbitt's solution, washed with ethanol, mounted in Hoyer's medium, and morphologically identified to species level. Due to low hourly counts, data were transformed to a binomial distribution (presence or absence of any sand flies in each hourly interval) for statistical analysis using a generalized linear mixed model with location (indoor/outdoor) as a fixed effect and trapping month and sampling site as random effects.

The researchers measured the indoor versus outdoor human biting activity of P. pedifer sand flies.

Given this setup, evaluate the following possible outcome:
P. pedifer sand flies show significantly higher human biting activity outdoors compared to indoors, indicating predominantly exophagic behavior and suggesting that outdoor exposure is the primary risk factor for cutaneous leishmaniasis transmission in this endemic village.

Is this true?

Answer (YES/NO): NO